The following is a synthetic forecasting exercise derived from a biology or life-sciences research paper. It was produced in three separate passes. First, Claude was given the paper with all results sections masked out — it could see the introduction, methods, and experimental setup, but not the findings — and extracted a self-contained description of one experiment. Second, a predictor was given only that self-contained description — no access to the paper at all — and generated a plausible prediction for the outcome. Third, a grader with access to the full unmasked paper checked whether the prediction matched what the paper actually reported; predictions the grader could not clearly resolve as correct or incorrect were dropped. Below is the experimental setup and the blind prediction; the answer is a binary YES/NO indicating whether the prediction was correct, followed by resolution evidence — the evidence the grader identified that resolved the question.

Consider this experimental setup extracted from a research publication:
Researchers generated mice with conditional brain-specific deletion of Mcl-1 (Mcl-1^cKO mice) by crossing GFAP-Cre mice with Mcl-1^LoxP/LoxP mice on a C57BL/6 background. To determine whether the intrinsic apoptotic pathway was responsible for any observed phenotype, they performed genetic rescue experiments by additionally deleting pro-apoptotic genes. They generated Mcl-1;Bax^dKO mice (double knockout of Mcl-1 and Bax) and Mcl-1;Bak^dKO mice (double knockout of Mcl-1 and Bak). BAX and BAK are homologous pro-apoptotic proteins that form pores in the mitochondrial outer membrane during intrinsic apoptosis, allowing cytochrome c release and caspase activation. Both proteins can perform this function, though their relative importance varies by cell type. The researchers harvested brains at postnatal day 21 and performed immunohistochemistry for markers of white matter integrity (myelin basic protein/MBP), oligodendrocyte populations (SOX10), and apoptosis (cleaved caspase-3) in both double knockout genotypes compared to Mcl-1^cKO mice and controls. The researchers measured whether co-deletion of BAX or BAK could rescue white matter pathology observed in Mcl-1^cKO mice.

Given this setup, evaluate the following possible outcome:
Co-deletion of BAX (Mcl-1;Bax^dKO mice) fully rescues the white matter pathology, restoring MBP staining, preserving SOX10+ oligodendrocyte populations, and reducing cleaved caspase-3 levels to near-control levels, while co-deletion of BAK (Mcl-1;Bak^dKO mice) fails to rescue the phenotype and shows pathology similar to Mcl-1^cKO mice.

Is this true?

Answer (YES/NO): NO